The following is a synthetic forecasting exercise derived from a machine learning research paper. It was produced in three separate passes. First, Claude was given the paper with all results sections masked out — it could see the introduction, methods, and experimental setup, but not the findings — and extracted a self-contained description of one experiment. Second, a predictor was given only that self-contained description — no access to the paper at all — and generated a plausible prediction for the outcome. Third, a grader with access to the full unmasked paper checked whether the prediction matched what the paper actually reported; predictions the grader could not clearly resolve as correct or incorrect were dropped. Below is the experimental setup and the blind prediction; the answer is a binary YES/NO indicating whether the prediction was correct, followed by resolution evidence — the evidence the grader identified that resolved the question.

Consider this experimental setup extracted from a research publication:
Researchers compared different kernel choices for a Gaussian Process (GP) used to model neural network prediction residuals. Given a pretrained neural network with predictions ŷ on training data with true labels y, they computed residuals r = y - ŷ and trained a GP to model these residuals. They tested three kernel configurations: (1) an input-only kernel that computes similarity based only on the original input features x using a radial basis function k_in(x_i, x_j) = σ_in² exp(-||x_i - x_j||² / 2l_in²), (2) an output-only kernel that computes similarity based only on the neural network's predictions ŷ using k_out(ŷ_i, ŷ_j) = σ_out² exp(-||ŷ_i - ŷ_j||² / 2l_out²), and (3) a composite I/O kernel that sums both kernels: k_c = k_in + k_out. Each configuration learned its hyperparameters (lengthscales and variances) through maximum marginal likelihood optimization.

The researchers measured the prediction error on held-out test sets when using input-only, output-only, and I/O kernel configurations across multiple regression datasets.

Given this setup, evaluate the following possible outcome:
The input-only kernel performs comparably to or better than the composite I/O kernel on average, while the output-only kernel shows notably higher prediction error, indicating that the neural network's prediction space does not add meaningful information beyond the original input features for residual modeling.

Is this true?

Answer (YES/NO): NO